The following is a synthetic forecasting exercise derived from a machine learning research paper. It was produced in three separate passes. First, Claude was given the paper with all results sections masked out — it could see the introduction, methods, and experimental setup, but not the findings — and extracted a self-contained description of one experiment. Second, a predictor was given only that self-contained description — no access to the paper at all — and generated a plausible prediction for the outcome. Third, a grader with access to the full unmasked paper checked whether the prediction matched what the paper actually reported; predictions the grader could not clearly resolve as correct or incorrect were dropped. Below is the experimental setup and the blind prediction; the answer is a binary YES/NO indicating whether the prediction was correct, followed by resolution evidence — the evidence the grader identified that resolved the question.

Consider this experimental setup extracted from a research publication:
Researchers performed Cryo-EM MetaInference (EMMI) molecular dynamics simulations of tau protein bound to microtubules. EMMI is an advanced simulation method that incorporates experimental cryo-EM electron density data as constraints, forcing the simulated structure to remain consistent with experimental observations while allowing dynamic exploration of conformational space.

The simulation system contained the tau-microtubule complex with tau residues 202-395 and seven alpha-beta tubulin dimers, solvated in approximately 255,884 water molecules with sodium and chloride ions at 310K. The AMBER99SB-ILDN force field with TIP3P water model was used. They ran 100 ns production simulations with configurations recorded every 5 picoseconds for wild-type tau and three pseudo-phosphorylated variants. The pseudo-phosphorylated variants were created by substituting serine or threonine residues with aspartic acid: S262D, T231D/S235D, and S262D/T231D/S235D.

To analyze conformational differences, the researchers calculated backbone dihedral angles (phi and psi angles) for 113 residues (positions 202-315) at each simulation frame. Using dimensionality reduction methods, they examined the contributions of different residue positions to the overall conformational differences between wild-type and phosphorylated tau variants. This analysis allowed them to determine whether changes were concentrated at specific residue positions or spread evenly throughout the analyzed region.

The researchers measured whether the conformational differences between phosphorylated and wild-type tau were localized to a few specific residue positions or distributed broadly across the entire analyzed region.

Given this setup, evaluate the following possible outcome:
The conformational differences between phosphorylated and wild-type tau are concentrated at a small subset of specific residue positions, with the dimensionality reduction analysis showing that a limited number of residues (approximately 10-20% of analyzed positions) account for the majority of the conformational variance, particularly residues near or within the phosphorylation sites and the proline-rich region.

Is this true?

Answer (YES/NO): NO